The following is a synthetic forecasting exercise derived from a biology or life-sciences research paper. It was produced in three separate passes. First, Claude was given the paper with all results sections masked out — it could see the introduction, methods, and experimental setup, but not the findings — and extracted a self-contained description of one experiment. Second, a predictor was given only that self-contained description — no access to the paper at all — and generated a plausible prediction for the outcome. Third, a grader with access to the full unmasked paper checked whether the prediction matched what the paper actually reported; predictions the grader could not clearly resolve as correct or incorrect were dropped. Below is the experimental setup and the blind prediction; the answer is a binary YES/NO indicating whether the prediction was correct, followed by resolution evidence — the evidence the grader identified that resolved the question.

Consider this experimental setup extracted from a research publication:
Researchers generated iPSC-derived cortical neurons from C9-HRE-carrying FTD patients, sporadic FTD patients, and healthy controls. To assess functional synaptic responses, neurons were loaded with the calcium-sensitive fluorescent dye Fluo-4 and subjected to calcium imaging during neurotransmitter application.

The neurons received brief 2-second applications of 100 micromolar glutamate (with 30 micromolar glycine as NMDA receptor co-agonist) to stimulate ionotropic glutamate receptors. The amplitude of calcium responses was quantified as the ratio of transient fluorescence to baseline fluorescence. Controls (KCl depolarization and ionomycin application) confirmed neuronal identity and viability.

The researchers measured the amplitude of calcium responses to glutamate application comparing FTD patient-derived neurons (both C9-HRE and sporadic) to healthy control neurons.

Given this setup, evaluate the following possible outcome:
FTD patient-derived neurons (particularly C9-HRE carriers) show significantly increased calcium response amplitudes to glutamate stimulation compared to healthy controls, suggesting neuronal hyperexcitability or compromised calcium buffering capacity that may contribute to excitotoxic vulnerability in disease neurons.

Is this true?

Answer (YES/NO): NO